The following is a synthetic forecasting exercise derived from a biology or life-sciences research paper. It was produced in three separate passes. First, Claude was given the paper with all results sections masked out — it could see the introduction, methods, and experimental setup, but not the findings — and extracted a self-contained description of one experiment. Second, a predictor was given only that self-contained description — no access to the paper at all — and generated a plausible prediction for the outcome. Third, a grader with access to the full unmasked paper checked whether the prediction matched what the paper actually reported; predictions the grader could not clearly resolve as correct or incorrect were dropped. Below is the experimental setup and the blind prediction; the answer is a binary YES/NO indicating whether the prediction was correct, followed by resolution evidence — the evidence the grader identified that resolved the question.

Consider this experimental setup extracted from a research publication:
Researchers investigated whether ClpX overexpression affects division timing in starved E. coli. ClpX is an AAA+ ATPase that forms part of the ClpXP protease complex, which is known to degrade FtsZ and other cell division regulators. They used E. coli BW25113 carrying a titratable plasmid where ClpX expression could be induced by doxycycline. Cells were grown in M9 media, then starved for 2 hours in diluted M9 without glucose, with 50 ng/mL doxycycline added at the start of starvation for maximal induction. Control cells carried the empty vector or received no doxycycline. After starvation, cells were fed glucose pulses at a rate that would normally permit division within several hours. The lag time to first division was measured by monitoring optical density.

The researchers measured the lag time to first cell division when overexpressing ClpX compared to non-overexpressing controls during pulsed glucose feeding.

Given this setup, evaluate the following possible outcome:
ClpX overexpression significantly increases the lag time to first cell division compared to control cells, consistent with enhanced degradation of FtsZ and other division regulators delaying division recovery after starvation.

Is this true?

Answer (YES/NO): YES